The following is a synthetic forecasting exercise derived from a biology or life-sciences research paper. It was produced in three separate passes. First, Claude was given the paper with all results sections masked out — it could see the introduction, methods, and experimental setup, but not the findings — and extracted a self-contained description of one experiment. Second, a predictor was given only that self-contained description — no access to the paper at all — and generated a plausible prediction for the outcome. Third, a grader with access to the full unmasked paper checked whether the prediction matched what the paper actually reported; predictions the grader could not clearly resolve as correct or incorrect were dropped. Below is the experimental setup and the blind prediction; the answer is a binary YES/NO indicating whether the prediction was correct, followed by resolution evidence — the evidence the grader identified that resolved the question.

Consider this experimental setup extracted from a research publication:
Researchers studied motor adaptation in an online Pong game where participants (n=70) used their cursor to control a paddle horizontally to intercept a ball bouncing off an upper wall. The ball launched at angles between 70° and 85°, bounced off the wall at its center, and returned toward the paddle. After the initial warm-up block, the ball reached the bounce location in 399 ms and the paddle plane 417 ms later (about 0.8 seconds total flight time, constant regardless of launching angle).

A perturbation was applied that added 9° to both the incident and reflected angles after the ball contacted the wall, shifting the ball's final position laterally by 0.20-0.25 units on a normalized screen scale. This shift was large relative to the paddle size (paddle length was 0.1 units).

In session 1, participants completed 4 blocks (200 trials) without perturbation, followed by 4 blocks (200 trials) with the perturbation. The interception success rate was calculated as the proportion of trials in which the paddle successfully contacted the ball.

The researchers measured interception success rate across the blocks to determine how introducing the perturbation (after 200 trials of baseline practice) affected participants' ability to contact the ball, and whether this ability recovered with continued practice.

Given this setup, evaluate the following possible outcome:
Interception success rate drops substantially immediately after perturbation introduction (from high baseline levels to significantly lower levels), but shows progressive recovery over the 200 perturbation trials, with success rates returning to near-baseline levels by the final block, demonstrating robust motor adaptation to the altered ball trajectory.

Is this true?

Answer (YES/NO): NO